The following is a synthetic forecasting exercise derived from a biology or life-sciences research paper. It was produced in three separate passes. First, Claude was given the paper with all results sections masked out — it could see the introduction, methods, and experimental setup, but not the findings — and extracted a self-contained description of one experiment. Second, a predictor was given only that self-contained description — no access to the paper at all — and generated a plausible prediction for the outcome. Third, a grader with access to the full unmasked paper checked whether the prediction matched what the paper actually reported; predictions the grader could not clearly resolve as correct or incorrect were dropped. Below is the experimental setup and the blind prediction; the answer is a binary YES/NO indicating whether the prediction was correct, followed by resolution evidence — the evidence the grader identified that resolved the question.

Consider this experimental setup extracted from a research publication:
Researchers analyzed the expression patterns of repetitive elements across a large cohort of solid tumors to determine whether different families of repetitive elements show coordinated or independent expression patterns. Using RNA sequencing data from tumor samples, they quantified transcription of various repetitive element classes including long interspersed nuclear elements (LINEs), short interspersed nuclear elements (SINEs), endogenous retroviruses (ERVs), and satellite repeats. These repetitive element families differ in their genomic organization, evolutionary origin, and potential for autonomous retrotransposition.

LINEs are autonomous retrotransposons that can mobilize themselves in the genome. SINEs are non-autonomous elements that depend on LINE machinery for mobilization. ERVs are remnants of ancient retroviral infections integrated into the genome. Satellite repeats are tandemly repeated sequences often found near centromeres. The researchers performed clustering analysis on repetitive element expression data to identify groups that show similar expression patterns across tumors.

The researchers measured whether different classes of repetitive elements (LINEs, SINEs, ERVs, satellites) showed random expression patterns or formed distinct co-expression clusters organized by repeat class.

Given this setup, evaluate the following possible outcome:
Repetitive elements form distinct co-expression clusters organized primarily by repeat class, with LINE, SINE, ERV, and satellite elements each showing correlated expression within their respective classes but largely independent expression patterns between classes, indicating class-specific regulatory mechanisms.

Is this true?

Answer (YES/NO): YES